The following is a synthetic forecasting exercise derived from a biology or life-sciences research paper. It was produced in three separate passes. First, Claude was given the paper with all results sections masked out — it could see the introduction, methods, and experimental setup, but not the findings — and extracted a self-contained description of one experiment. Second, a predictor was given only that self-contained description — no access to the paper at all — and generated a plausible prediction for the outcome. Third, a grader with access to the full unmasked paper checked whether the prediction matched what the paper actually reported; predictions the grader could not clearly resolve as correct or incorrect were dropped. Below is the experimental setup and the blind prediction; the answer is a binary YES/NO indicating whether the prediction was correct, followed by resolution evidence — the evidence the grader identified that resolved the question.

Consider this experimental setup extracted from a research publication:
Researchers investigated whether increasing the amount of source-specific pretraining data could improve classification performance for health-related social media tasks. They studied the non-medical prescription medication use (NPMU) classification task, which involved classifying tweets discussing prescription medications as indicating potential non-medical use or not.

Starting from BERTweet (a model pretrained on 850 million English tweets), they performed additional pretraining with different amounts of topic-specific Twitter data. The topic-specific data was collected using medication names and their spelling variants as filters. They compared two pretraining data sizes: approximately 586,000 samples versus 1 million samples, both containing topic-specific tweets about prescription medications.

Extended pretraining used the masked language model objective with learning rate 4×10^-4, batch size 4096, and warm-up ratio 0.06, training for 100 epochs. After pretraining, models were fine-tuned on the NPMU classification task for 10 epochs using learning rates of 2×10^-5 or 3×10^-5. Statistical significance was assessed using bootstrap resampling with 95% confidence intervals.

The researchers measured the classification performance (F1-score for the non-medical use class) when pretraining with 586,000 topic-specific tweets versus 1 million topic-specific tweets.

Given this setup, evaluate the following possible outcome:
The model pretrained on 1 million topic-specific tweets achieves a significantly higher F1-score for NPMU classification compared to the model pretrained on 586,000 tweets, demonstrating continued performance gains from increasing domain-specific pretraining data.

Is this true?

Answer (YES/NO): NO